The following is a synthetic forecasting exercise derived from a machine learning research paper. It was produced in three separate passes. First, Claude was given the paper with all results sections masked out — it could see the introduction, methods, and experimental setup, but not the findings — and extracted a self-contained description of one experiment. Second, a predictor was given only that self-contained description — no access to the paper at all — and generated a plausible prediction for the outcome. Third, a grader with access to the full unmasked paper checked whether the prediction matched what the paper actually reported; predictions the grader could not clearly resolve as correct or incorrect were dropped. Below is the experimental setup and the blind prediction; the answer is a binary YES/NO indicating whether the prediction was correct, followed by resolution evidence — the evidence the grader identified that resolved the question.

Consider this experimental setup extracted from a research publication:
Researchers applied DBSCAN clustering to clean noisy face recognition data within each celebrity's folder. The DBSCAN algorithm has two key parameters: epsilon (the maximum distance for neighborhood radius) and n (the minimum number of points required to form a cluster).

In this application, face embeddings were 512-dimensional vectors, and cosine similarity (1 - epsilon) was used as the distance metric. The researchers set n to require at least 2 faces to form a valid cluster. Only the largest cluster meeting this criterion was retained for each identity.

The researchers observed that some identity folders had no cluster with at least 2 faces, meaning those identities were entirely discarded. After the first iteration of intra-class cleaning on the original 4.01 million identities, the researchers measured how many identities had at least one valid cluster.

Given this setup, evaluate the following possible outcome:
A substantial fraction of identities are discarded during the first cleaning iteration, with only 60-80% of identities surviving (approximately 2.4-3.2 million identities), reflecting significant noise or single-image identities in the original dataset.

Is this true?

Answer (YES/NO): NO